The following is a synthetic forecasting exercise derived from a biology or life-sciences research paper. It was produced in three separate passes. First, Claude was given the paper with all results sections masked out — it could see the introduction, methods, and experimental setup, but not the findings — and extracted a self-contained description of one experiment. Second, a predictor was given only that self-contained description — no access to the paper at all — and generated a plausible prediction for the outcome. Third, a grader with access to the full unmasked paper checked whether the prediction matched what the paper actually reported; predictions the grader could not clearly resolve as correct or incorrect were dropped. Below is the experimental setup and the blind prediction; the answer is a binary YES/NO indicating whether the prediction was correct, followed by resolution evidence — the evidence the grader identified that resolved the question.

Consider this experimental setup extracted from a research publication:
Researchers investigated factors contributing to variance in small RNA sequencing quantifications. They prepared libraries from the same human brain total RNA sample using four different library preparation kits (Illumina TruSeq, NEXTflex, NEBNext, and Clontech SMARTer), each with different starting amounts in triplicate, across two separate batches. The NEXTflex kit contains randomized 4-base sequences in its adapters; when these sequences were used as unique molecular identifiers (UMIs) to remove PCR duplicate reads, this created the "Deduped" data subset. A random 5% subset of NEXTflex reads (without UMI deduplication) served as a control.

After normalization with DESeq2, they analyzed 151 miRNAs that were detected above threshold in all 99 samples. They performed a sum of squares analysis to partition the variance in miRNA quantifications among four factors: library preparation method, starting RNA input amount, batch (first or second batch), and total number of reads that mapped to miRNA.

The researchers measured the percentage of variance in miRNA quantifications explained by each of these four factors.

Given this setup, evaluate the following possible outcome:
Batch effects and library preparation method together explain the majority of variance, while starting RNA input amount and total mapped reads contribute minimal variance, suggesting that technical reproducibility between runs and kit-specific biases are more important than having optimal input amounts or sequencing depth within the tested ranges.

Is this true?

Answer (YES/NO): NO